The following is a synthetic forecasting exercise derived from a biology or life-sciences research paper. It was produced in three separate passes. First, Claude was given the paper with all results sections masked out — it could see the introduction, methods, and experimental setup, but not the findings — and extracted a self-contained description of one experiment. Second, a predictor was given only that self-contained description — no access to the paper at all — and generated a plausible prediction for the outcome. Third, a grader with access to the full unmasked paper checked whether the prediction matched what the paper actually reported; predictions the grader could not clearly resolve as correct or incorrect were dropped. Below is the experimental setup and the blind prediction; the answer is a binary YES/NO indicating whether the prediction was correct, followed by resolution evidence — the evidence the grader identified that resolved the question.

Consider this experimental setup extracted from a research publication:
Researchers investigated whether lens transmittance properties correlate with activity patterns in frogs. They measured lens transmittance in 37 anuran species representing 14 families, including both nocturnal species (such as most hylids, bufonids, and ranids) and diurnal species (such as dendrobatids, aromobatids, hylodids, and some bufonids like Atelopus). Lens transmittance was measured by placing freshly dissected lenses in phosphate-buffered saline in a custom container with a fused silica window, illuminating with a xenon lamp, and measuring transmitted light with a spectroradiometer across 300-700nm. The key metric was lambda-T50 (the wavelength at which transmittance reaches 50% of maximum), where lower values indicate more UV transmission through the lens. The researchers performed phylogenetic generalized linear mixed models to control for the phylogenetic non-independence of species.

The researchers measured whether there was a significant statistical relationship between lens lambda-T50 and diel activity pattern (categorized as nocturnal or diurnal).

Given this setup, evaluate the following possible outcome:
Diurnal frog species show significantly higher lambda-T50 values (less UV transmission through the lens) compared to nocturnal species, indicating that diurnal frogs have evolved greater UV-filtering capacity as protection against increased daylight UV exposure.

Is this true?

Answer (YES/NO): NO